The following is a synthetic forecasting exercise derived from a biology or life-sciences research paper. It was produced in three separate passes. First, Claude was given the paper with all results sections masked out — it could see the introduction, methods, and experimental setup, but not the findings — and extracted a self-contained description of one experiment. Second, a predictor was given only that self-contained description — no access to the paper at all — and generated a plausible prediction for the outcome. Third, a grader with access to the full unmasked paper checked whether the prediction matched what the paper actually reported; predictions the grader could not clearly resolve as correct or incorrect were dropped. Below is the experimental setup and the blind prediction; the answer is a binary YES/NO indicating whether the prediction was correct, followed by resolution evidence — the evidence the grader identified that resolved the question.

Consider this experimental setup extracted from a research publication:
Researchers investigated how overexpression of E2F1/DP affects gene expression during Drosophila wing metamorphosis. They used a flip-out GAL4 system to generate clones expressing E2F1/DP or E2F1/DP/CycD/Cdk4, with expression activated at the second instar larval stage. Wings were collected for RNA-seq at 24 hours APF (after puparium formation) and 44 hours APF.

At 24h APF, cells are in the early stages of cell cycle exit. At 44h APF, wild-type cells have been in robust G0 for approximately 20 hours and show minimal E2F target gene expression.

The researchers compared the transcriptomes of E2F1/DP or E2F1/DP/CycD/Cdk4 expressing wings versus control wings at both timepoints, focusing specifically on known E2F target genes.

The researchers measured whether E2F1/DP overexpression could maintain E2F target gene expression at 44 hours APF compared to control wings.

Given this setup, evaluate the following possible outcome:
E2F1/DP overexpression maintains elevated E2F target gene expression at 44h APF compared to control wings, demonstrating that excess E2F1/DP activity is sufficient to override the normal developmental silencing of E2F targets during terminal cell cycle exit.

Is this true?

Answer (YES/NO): NO